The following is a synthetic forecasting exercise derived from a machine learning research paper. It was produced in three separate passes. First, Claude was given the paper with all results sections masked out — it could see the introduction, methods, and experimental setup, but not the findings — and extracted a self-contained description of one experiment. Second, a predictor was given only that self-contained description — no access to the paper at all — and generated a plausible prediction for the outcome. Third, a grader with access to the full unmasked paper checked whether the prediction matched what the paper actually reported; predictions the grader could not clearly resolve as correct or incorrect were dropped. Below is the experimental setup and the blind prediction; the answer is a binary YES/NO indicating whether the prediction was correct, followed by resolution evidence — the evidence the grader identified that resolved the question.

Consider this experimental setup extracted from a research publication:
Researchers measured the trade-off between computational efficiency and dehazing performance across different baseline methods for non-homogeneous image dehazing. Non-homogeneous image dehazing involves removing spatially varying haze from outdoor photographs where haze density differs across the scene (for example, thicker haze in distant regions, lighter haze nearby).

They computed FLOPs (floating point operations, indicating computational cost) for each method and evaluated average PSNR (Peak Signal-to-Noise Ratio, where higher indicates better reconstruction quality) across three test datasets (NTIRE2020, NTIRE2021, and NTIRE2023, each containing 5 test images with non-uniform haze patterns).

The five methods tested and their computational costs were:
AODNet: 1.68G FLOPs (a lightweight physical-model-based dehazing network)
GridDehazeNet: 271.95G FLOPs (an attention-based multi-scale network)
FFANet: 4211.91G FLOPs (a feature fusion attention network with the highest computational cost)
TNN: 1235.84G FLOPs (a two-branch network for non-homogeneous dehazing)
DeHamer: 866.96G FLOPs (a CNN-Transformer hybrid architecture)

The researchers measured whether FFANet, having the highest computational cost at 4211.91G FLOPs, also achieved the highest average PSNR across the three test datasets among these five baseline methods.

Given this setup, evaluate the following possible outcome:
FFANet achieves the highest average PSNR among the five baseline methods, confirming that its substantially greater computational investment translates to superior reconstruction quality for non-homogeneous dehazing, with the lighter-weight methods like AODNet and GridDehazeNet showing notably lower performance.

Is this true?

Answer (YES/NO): NO